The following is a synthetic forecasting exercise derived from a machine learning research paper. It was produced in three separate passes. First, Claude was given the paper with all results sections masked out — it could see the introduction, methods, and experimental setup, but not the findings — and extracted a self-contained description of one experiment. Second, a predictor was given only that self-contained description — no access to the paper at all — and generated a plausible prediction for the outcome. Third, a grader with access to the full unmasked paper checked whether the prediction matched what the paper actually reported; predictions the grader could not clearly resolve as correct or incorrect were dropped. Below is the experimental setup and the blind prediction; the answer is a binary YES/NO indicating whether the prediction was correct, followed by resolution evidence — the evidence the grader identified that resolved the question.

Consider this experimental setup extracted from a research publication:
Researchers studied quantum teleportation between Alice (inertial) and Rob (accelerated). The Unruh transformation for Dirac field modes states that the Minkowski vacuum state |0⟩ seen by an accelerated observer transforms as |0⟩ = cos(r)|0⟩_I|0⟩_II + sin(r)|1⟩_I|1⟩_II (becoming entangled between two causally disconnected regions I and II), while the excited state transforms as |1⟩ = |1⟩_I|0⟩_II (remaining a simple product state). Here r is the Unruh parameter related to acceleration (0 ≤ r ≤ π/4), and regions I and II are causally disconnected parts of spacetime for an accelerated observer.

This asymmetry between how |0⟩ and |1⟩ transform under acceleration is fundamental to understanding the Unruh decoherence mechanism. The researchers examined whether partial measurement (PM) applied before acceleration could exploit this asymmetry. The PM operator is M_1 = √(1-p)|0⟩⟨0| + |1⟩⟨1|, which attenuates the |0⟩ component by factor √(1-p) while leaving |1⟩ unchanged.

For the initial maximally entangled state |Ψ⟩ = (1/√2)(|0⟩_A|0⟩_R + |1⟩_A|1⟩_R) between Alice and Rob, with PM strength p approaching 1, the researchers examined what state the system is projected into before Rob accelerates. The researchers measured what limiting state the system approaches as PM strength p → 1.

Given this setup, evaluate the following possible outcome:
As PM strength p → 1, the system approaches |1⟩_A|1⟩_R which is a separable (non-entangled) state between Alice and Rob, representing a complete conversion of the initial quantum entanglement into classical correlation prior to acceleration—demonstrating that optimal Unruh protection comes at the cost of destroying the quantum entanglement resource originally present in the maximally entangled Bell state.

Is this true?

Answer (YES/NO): NO